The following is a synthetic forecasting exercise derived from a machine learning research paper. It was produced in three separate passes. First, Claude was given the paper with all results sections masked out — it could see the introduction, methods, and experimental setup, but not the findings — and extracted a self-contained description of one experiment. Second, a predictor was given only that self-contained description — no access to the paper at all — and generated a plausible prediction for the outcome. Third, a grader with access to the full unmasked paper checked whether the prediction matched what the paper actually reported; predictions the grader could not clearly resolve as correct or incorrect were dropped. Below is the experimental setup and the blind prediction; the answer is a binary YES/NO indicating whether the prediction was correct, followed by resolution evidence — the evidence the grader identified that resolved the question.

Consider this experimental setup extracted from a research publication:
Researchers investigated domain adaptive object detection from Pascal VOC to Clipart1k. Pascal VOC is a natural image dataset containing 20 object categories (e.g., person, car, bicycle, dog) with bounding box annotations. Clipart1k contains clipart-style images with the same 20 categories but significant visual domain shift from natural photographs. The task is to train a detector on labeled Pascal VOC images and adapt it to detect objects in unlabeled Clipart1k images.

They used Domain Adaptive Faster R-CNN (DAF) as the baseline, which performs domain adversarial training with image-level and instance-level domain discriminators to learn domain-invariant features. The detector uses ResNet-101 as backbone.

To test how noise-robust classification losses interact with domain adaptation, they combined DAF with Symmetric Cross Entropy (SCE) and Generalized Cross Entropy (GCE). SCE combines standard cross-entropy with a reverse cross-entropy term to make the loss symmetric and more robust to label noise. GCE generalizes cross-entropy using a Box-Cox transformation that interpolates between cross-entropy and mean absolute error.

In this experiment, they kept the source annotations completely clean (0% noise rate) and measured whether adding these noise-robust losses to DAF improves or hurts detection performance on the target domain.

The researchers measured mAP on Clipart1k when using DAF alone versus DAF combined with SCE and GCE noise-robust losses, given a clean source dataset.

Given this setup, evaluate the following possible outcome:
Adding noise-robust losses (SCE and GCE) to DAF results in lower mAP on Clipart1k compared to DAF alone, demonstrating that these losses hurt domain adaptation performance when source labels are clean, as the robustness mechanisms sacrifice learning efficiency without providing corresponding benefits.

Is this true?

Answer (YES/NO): YES